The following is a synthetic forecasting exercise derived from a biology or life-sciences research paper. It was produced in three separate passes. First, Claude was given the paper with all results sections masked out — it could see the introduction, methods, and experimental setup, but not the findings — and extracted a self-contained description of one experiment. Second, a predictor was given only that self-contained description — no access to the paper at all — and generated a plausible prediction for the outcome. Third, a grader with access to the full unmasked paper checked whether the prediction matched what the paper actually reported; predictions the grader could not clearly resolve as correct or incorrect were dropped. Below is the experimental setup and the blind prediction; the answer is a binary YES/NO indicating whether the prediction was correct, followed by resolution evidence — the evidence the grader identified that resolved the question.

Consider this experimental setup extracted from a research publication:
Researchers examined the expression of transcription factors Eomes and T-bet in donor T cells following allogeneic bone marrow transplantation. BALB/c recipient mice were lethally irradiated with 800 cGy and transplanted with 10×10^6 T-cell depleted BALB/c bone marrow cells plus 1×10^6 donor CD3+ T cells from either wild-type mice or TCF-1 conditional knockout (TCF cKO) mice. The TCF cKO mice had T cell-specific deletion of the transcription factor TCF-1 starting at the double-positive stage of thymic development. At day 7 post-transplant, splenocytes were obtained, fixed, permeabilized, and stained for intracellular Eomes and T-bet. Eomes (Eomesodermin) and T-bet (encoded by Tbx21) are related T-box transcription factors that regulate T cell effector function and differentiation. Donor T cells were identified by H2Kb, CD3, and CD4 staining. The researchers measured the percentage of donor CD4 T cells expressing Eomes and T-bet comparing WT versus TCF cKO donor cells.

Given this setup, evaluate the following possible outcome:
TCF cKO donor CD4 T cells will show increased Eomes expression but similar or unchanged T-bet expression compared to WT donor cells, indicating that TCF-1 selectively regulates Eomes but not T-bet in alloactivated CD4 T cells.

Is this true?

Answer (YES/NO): NO